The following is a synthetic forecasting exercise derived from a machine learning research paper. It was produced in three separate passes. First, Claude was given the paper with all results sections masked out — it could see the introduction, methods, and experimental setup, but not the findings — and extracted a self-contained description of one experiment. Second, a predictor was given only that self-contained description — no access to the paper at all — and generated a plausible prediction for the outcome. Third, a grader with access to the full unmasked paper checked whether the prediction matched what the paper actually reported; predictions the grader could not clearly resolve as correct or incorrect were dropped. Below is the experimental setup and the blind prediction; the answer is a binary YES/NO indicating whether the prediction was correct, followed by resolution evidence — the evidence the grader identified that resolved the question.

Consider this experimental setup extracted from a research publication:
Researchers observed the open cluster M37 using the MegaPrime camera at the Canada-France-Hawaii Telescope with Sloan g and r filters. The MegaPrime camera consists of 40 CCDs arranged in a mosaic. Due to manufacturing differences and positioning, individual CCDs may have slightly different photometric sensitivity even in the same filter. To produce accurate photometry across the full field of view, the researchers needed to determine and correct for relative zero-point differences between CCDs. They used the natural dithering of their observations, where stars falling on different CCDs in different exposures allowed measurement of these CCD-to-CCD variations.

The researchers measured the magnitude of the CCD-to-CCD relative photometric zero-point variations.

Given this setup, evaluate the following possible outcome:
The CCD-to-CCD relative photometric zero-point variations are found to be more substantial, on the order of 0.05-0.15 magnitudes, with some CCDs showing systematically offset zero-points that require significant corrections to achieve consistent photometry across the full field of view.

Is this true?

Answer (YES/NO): NO